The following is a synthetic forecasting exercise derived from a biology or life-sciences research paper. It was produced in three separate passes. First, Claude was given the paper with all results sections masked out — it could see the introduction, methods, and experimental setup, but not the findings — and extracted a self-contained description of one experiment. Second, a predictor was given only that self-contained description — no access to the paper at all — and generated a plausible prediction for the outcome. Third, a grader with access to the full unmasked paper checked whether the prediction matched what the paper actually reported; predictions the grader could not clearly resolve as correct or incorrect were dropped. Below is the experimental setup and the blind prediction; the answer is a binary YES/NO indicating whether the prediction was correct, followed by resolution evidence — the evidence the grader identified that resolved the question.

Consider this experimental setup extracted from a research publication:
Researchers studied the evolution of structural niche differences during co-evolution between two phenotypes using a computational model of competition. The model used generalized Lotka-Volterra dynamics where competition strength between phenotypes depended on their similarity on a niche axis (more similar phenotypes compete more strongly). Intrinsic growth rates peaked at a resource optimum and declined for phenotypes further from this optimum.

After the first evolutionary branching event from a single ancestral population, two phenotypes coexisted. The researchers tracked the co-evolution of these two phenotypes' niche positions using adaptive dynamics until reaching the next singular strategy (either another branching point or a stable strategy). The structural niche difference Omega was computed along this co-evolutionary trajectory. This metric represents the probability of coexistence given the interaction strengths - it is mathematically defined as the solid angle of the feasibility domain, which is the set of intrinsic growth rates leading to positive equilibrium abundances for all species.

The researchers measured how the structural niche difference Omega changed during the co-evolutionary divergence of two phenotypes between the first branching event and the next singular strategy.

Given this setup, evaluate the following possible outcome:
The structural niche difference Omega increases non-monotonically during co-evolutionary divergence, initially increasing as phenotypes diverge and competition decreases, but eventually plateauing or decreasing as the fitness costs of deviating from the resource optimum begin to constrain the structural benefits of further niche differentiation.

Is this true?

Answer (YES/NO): NO